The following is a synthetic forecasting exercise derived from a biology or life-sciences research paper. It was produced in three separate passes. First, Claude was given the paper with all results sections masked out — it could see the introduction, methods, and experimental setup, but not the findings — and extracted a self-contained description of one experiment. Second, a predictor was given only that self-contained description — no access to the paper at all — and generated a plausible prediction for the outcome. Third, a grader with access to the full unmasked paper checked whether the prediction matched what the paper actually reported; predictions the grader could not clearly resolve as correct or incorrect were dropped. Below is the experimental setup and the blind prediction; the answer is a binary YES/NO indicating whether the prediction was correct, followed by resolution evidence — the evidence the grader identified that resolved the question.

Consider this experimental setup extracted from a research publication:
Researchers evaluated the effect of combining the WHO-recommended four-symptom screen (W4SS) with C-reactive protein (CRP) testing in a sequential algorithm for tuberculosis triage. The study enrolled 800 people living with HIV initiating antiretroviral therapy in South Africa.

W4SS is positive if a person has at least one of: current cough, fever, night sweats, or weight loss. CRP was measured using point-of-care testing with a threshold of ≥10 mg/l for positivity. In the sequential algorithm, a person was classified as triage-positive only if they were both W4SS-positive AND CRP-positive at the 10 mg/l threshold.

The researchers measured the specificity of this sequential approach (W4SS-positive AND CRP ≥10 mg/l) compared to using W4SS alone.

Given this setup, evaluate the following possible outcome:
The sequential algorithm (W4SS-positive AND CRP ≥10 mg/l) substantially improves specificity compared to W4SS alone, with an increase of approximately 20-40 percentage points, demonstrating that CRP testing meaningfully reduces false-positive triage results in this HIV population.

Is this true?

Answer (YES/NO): YES